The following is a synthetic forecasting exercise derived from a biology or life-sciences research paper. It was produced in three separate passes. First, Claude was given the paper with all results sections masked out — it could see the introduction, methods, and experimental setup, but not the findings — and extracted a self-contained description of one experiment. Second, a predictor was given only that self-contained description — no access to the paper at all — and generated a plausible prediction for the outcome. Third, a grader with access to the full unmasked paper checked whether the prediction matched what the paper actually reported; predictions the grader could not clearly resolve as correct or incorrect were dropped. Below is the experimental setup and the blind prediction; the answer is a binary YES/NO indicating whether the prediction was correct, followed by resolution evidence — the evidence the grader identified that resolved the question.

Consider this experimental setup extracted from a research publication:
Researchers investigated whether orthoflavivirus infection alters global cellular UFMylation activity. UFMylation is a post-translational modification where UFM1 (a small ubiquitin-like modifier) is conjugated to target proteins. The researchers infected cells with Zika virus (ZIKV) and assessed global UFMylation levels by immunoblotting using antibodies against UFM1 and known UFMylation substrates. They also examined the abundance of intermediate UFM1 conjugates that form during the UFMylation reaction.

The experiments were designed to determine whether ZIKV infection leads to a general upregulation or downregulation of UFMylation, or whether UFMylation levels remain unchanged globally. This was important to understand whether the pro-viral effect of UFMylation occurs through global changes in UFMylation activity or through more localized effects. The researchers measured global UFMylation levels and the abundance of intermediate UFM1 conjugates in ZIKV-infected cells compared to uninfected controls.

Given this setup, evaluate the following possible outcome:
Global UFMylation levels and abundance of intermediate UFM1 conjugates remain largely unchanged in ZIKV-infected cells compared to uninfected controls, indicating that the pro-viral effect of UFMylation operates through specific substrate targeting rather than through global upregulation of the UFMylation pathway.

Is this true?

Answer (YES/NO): YES